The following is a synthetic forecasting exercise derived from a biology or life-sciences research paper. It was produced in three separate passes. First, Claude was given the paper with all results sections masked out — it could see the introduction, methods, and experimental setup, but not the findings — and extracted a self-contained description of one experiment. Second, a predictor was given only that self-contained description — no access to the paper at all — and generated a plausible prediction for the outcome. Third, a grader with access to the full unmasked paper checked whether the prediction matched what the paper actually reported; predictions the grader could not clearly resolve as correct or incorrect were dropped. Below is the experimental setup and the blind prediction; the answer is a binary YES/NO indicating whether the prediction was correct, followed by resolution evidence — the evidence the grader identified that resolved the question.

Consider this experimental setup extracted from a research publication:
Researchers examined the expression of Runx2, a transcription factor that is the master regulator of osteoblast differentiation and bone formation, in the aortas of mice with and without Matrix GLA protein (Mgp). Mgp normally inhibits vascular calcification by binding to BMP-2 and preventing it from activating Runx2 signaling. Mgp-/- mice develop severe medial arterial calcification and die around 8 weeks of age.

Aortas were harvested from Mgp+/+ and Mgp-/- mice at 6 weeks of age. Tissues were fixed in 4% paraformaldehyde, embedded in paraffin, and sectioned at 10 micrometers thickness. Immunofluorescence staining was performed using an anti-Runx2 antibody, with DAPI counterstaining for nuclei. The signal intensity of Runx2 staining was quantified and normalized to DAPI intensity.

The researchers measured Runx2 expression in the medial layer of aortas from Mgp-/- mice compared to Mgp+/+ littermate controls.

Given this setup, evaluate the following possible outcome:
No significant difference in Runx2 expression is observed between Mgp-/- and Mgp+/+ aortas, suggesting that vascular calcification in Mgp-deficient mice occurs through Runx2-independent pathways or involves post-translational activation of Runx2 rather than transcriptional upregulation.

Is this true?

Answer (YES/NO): NO